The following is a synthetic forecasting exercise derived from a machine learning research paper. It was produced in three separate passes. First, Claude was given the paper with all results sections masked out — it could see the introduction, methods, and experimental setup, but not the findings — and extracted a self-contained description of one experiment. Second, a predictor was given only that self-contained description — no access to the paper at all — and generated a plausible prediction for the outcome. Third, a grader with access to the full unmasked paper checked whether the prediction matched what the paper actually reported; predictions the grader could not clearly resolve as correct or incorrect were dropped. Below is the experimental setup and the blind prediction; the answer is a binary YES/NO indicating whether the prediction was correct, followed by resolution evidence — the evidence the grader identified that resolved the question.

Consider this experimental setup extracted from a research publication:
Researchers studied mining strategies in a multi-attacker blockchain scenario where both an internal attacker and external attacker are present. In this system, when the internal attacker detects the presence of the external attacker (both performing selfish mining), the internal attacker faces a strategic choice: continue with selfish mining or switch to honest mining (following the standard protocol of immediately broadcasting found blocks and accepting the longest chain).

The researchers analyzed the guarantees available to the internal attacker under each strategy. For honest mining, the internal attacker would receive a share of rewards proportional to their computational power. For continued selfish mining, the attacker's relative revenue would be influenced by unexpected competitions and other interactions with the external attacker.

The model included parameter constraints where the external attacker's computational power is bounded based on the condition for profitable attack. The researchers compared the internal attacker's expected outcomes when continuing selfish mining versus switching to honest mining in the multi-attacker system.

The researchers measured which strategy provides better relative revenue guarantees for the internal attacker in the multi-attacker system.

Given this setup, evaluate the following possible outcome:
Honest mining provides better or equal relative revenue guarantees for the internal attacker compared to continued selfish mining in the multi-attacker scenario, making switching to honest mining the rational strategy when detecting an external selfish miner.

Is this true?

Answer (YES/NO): NO